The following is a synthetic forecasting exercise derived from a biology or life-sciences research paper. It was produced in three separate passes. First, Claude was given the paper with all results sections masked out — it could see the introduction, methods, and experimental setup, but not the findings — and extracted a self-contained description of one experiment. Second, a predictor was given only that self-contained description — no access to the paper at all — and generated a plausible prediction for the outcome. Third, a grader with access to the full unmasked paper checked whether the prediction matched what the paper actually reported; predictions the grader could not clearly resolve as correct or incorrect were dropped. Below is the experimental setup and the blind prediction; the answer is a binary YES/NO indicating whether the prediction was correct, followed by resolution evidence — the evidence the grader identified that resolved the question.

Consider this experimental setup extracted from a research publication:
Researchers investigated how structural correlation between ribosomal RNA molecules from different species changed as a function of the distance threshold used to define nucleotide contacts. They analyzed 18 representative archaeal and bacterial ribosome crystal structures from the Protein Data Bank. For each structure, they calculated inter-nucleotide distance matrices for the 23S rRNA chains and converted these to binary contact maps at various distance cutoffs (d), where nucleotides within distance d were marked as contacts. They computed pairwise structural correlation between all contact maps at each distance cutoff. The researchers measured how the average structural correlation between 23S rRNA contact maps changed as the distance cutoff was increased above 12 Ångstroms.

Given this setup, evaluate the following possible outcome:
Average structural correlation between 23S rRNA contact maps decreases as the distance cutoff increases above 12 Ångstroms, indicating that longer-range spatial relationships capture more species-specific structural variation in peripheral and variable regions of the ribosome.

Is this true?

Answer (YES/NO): NO